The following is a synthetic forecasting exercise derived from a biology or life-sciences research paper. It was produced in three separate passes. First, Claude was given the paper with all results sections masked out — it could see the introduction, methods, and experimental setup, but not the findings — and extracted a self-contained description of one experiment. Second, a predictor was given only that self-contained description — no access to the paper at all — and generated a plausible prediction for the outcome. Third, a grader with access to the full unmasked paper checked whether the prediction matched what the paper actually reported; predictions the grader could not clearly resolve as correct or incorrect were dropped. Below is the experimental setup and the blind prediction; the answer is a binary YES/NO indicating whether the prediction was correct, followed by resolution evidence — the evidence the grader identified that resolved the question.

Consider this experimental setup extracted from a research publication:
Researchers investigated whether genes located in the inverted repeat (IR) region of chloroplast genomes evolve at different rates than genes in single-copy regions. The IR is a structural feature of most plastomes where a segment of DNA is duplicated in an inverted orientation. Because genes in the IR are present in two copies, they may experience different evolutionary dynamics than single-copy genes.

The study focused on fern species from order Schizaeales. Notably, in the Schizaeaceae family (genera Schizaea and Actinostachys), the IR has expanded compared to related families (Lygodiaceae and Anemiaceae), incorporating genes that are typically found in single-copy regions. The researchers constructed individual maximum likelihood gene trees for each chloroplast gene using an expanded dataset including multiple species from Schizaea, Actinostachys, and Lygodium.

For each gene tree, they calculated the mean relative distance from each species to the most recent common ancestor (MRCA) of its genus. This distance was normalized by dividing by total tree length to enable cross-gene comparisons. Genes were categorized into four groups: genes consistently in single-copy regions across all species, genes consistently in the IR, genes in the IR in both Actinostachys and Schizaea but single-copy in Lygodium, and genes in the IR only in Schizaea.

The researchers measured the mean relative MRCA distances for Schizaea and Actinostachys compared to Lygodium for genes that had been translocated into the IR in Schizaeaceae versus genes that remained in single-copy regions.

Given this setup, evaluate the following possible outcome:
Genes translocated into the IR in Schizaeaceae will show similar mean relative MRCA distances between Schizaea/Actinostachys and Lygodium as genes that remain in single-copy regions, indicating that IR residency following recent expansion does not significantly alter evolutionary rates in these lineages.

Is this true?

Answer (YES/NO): NO